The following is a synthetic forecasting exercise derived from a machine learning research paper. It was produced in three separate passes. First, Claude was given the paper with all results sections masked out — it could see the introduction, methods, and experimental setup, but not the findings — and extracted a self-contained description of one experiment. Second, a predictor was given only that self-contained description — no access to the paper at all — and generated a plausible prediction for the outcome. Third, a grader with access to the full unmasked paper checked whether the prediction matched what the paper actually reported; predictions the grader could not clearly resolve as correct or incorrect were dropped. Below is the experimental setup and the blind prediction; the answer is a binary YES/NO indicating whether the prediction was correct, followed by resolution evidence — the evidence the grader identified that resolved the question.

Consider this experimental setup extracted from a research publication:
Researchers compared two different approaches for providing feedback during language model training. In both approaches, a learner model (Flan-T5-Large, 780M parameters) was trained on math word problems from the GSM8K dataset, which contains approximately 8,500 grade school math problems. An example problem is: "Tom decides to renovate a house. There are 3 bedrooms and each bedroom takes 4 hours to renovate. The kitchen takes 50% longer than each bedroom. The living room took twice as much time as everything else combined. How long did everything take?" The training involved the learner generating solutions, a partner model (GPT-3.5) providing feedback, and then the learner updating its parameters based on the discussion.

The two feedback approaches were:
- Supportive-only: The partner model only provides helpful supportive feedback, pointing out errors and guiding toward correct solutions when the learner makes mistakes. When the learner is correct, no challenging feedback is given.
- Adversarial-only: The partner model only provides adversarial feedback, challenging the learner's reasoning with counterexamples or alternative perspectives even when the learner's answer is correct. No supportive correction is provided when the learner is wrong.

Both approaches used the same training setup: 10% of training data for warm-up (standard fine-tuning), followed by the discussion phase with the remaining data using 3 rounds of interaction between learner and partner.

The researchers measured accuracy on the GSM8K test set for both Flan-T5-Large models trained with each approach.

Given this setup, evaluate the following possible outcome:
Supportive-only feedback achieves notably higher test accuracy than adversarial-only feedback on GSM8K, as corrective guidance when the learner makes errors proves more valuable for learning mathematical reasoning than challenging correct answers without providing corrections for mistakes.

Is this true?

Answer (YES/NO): YES